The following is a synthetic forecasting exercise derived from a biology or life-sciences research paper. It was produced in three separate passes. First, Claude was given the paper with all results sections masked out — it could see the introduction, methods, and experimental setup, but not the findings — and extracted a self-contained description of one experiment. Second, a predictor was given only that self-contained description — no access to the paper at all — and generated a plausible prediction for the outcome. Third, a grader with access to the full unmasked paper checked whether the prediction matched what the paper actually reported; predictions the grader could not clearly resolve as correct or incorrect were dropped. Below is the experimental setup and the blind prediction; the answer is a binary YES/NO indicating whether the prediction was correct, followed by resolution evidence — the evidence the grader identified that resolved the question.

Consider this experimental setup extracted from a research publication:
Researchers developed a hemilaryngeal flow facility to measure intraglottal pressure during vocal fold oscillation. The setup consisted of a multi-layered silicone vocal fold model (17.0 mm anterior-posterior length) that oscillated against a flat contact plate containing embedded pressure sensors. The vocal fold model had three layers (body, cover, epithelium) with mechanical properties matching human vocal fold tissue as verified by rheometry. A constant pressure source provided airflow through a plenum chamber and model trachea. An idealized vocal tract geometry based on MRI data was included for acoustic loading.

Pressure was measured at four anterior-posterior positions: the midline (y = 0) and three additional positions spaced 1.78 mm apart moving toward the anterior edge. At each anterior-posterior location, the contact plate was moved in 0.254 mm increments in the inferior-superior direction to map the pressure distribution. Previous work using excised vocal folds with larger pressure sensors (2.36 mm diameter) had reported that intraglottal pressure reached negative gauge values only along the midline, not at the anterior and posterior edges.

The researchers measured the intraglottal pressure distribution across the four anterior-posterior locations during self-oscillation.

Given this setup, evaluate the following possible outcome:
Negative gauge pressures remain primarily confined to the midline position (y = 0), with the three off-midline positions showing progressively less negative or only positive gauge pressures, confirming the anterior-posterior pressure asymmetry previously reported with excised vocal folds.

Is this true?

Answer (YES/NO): NO